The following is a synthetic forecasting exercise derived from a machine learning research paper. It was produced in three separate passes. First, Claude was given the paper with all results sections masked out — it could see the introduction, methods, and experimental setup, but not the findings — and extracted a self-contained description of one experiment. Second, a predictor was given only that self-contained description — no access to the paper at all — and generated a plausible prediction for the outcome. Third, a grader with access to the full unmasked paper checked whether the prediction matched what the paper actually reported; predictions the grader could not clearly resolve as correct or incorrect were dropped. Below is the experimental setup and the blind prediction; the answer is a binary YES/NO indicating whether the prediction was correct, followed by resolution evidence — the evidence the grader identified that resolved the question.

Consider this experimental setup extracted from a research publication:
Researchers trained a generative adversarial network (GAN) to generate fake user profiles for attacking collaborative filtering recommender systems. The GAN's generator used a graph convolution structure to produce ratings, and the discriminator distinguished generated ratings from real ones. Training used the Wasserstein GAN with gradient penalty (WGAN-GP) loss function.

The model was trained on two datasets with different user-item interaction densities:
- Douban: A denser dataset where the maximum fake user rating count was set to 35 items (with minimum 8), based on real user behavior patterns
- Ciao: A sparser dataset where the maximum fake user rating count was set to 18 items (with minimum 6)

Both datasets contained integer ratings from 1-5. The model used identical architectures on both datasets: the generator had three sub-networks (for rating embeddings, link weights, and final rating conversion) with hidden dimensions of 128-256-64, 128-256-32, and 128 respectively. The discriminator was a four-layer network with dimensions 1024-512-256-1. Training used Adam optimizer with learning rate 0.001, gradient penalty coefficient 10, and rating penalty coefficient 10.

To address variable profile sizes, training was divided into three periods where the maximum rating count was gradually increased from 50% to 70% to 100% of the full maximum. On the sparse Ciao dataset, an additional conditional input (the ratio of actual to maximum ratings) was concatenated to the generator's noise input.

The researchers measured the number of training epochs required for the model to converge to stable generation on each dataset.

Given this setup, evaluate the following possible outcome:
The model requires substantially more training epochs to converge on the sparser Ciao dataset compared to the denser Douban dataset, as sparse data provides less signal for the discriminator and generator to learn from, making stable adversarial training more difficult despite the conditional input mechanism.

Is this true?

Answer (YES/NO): YES